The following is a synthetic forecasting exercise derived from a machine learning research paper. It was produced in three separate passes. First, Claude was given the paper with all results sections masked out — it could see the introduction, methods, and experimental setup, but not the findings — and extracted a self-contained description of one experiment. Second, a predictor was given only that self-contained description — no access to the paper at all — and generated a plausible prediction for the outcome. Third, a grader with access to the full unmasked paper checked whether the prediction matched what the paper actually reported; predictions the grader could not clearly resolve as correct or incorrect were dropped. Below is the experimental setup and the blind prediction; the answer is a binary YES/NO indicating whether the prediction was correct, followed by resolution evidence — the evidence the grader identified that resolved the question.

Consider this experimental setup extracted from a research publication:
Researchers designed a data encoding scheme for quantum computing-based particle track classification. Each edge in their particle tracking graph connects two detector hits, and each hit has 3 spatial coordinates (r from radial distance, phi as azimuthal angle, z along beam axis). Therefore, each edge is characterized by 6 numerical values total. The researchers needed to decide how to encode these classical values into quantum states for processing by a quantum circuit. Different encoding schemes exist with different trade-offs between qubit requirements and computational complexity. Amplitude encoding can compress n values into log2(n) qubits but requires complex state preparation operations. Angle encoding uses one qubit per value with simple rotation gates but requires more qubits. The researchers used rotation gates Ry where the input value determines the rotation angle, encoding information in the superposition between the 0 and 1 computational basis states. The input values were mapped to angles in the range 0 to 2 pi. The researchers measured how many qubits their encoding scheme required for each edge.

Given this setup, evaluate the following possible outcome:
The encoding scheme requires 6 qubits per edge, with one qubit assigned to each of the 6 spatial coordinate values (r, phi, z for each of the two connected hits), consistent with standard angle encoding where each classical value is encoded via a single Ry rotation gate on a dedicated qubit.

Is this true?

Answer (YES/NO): YES